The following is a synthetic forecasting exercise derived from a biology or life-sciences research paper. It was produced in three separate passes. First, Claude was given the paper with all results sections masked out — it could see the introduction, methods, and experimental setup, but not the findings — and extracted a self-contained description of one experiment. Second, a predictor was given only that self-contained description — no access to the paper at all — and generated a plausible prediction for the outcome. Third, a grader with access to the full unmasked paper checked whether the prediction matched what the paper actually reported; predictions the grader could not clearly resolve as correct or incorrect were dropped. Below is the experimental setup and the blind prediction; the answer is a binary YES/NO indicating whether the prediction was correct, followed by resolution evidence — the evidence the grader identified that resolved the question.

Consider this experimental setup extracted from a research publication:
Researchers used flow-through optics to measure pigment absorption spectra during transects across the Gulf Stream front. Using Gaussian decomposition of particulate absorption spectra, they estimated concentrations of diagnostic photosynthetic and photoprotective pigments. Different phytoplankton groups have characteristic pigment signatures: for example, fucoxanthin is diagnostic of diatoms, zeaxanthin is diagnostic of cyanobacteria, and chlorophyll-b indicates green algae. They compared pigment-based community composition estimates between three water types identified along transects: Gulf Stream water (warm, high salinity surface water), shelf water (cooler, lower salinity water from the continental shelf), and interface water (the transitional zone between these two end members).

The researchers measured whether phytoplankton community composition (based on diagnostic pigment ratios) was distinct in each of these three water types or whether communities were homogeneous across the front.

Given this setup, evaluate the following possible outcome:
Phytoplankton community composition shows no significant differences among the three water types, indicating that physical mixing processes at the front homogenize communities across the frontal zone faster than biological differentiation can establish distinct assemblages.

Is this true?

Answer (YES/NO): NO